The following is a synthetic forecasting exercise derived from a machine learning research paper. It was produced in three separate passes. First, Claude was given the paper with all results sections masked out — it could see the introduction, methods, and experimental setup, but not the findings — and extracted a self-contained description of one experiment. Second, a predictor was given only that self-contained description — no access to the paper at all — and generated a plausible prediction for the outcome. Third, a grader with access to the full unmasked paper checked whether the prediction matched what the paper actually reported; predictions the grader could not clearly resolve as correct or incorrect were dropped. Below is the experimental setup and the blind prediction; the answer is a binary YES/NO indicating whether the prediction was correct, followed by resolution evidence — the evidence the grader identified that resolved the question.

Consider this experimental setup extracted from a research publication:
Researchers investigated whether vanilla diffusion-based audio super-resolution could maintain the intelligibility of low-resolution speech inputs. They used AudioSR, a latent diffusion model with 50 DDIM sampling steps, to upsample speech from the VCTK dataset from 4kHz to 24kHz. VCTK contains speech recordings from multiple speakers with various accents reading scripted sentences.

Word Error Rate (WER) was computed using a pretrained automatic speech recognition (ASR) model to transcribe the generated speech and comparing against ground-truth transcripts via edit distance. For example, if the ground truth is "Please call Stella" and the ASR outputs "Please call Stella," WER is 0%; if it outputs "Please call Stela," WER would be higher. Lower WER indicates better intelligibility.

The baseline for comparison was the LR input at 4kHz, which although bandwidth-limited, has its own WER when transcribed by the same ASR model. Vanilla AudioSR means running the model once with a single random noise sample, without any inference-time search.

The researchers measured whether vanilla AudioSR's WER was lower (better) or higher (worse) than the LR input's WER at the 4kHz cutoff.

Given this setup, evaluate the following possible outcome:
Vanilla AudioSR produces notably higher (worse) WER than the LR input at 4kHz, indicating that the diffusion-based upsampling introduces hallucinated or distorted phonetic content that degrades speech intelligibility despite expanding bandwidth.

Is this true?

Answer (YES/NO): YES